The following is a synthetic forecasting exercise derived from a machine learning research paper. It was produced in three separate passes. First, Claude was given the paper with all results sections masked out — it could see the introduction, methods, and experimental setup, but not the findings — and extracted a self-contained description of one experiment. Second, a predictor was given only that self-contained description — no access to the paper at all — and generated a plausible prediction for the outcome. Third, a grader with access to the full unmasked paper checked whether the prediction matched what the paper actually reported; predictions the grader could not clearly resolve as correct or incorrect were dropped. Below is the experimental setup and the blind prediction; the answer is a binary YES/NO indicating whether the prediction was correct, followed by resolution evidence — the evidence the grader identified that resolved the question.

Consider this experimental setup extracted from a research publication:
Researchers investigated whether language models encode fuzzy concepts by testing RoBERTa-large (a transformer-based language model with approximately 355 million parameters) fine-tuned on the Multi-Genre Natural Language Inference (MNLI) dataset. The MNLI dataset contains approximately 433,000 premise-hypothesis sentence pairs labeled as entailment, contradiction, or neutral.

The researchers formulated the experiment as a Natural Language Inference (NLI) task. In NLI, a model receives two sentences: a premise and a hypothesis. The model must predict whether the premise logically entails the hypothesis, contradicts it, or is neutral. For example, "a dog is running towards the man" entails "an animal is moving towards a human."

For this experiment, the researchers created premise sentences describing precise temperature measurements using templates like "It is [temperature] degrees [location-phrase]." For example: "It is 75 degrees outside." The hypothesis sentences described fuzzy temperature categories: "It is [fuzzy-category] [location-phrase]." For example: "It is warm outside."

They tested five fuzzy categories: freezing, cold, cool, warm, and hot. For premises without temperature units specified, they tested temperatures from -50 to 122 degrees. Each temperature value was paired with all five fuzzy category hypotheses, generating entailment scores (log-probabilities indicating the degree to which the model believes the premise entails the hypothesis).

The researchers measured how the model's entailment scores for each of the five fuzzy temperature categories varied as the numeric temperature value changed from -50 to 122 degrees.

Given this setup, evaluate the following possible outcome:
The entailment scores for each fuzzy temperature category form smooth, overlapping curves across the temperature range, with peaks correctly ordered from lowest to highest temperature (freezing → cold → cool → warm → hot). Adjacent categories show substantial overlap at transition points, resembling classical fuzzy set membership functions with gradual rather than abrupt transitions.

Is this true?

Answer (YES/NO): NO